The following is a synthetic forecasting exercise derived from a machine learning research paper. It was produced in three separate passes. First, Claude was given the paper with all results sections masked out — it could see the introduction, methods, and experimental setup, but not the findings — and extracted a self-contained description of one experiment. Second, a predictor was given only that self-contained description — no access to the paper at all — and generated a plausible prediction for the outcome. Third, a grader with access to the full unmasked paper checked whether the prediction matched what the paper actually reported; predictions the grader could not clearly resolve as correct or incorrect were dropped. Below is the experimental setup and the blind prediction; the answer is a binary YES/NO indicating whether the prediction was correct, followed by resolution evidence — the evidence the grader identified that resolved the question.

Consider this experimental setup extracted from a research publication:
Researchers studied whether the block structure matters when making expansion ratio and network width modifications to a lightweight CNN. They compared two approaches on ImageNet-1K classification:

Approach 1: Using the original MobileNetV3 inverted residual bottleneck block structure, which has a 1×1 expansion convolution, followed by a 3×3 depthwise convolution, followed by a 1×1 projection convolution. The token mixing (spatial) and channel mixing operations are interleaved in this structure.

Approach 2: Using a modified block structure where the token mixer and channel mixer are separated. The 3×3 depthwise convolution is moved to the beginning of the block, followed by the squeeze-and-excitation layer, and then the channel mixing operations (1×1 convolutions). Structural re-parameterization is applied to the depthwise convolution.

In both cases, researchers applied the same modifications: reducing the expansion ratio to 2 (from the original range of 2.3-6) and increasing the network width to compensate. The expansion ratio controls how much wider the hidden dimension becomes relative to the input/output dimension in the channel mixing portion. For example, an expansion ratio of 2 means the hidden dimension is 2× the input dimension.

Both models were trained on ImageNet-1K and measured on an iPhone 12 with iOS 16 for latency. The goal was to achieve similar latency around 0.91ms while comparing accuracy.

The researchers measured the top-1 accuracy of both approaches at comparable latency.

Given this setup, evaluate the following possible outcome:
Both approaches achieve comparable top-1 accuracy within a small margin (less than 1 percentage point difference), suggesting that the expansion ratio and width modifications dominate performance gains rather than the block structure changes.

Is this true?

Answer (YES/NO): NO